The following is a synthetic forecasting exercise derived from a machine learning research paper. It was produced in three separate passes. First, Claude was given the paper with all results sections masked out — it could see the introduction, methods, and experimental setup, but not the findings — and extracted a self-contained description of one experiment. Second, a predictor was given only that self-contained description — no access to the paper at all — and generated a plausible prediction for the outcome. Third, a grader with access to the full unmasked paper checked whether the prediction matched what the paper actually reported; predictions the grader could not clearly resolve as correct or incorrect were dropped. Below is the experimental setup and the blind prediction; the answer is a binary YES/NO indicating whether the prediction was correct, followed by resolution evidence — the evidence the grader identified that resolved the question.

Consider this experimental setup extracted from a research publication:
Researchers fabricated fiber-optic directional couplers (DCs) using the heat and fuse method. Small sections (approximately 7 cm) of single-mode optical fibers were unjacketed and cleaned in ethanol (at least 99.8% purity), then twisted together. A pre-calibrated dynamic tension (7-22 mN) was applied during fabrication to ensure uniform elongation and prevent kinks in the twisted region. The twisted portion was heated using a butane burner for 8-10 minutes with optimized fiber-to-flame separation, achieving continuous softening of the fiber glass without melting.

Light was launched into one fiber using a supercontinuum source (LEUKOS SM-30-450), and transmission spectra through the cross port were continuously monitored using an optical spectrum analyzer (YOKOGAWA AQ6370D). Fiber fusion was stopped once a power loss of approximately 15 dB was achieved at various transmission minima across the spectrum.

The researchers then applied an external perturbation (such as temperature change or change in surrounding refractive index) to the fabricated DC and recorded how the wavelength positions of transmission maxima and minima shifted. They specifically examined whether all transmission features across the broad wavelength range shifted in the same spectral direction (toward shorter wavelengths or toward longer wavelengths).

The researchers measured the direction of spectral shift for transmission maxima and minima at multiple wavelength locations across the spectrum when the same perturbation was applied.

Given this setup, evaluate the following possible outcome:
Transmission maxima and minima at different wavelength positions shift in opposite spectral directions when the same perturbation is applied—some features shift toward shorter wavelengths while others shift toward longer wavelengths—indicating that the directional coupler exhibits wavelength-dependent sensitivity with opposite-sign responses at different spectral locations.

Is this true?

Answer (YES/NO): YES